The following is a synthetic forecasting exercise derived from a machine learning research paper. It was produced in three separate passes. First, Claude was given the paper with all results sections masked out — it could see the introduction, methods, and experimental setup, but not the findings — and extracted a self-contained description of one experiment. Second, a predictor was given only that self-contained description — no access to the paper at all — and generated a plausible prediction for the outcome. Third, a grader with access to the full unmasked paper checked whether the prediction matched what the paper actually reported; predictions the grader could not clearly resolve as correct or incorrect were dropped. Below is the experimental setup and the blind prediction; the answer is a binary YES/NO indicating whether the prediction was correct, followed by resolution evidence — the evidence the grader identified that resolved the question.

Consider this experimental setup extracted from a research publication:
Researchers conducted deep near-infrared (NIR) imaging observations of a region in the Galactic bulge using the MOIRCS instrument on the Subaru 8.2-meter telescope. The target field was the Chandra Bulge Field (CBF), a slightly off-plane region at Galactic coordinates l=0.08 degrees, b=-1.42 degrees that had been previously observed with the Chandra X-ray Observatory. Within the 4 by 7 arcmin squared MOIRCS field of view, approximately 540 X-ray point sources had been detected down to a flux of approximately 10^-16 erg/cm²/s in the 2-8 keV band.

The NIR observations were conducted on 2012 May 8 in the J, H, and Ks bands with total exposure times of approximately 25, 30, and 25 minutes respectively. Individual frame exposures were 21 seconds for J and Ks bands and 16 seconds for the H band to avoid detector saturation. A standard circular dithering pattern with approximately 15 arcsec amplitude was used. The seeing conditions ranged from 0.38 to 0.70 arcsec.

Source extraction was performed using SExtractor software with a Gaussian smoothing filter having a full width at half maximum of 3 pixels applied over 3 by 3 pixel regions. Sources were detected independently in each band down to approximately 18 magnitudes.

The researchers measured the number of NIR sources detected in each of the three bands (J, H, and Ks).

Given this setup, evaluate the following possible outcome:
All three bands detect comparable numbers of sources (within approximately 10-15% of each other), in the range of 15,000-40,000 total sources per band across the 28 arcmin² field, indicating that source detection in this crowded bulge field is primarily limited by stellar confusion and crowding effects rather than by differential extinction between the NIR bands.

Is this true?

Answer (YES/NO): YES